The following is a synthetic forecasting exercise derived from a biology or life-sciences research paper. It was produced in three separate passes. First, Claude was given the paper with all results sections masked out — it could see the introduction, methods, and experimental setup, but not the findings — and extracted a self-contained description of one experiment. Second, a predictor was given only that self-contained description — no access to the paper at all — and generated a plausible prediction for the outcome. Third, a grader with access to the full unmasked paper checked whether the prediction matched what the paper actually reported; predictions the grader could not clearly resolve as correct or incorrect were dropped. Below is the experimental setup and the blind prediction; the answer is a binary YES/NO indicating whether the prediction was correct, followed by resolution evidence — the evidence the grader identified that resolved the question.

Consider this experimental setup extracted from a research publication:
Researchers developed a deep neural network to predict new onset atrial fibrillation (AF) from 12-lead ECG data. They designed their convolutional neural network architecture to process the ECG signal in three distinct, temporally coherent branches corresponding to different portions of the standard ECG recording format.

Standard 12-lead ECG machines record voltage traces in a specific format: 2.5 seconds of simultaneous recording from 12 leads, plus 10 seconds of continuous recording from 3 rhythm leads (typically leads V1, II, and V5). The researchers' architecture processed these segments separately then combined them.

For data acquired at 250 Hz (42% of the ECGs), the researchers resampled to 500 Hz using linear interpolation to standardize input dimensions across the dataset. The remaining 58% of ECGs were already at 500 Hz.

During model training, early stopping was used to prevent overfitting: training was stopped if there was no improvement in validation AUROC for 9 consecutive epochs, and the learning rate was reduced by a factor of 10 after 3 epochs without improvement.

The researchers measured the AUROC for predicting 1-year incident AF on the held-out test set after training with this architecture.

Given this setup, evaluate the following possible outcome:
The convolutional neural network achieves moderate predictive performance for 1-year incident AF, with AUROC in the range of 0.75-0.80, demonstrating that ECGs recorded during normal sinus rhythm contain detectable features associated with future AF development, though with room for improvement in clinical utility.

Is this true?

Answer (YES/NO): NO